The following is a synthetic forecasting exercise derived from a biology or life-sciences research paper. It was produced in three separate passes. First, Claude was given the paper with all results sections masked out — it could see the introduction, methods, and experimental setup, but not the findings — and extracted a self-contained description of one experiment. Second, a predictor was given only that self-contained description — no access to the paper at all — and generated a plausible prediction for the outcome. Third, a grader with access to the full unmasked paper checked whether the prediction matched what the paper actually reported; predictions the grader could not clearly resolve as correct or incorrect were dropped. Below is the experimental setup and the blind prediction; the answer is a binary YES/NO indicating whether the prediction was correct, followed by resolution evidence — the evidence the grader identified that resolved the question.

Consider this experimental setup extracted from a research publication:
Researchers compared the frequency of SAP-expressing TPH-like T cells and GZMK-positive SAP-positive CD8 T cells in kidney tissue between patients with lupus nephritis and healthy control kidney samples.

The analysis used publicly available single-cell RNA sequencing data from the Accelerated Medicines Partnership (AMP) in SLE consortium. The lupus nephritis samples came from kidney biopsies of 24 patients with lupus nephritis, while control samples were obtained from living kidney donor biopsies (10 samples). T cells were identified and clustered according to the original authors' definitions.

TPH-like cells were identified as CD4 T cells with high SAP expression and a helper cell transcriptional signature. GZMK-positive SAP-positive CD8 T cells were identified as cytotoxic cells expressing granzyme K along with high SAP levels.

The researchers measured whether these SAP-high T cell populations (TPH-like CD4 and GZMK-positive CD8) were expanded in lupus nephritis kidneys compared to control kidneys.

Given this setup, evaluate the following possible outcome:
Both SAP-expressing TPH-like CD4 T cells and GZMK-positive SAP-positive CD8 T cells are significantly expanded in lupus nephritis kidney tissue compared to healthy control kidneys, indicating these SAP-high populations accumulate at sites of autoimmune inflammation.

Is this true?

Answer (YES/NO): YES